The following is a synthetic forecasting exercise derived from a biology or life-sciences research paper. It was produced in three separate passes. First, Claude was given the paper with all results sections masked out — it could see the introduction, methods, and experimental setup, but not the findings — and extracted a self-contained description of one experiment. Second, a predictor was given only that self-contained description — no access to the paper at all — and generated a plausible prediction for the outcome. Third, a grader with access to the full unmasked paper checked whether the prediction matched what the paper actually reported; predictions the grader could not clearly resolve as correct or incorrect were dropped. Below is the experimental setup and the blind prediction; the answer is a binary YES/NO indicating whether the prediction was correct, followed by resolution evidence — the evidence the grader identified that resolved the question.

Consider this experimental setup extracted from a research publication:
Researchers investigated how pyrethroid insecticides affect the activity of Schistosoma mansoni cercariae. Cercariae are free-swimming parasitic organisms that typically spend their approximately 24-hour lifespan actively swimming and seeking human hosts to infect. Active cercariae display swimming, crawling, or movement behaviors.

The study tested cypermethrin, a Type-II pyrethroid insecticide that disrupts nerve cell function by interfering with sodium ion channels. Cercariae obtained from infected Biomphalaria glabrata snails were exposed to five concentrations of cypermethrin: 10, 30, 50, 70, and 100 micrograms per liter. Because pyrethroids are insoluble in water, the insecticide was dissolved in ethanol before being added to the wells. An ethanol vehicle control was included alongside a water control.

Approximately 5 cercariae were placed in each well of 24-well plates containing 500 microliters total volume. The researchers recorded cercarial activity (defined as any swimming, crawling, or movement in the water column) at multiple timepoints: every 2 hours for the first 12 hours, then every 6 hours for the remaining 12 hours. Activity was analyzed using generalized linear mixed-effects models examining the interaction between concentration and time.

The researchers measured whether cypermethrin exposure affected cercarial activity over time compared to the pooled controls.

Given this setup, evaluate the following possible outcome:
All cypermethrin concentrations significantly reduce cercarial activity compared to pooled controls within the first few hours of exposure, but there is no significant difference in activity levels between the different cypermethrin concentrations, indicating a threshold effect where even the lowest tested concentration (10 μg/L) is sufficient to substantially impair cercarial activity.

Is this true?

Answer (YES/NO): NO